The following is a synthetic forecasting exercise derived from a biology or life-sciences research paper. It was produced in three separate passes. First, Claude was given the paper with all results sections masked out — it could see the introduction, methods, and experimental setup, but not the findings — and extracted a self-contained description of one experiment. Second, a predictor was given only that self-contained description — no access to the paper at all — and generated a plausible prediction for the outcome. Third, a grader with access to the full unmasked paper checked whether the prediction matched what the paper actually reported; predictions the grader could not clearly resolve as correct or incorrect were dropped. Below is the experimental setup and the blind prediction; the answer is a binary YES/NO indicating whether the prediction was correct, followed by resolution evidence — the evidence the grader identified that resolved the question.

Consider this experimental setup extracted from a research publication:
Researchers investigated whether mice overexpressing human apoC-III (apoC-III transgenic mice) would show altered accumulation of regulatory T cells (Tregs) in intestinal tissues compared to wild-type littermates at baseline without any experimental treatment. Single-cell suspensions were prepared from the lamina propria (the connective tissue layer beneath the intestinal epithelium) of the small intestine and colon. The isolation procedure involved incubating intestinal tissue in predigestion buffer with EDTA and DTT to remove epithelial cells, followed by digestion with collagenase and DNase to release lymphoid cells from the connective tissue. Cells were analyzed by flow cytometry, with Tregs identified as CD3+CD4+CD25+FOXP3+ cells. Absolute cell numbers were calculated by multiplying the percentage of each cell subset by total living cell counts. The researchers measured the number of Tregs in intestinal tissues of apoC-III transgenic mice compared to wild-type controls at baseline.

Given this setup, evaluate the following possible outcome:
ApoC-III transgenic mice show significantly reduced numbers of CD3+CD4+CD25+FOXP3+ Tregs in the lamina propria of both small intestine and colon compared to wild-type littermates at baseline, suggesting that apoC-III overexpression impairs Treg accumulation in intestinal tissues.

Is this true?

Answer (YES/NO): NO